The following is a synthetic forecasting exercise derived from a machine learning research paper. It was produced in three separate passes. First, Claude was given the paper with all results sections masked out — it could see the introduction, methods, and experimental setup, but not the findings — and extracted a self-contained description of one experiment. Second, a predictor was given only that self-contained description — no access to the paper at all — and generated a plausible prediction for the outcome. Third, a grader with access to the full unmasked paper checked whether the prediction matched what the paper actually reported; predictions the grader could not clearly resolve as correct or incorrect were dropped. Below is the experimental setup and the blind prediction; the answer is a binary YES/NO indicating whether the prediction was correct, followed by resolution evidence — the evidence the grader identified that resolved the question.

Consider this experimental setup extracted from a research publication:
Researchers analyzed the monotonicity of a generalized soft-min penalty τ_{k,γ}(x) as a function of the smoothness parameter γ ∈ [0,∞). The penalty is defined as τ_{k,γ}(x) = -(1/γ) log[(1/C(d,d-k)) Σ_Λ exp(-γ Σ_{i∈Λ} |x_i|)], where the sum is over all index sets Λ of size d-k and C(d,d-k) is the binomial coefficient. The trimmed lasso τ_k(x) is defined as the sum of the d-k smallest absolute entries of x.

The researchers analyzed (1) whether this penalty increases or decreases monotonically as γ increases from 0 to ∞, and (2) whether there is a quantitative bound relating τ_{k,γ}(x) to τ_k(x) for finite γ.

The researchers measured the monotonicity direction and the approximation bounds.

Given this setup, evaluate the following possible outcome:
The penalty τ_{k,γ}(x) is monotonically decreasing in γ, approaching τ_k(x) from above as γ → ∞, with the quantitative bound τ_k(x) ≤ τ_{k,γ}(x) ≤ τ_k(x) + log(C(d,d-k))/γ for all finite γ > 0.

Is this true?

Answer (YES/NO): YES